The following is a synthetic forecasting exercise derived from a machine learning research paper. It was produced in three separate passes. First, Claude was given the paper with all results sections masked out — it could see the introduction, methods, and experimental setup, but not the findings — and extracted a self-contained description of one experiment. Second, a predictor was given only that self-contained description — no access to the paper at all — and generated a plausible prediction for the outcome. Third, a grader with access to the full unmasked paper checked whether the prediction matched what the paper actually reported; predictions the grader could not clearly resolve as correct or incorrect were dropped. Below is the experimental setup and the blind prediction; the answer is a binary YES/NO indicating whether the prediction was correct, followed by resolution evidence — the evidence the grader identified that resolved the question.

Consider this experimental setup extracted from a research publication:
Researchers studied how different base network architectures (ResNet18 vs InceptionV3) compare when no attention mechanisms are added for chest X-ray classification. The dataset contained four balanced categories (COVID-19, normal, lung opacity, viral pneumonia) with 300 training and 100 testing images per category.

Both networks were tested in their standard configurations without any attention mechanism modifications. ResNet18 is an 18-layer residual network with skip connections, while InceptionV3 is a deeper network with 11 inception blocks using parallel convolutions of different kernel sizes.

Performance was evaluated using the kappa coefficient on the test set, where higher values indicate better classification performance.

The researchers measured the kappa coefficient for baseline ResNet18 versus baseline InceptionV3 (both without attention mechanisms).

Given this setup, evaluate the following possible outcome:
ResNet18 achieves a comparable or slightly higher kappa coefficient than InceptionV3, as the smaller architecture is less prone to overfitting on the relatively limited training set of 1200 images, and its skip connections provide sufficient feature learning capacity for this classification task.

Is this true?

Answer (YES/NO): NO